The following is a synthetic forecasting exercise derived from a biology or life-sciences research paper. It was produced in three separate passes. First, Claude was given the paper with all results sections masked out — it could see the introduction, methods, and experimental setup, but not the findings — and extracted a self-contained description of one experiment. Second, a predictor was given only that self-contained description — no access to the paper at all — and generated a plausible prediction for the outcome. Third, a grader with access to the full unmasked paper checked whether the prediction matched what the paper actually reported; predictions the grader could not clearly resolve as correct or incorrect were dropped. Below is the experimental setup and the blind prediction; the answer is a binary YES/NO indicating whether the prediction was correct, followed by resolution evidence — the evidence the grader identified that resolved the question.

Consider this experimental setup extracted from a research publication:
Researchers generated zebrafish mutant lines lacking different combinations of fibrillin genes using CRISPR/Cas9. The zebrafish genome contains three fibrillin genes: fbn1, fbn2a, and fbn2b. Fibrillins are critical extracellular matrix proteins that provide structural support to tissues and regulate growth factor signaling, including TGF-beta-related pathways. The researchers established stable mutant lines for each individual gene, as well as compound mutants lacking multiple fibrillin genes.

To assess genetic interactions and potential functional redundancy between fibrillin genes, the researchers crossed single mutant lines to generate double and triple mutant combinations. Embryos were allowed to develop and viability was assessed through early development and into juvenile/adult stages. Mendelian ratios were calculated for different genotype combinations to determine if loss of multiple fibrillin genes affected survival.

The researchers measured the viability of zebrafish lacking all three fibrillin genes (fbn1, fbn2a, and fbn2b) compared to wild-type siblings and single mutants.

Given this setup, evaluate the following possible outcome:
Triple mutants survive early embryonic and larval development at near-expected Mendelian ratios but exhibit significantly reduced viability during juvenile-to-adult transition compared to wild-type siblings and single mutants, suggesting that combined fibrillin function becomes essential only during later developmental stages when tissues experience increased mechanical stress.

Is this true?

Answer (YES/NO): YES